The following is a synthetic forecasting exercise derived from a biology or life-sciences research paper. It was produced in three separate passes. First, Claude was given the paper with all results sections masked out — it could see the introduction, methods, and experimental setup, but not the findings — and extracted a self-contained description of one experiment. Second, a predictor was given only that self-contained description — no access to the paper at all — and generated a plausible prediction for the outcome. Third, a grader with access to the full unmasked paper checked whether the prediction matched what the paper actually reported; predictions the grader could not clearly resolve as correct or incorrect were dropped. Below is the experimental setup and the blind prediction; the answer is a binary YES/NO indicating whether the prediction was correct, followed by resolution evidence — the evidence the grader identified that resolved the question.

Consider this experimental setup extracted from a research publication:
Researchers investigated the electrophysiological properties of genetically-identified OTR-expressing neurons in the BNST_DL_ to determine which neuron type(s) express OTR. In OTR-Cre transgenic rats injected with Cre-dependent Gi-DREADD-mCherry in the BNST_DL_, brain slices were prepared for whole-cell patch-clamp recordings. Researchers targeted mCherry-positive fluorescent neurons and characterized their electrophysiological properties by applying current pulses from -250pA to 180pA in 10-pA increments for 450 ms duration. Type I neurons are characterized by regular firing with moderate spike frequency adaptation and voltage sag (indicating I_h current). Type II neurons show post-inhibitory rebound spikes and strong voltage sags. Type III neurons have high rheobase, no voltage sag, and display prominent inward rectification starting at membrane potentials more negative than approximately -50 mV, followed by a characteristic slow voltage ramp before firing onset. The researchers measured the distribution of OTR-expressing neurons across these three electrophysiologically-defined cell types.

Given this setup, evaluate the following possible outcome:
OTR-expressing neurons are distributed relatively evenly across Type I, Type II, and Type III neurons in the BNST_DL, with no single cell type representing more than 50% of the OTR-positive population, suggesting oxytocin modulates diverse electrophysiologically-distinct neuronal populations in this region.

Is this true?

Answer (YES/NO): NO